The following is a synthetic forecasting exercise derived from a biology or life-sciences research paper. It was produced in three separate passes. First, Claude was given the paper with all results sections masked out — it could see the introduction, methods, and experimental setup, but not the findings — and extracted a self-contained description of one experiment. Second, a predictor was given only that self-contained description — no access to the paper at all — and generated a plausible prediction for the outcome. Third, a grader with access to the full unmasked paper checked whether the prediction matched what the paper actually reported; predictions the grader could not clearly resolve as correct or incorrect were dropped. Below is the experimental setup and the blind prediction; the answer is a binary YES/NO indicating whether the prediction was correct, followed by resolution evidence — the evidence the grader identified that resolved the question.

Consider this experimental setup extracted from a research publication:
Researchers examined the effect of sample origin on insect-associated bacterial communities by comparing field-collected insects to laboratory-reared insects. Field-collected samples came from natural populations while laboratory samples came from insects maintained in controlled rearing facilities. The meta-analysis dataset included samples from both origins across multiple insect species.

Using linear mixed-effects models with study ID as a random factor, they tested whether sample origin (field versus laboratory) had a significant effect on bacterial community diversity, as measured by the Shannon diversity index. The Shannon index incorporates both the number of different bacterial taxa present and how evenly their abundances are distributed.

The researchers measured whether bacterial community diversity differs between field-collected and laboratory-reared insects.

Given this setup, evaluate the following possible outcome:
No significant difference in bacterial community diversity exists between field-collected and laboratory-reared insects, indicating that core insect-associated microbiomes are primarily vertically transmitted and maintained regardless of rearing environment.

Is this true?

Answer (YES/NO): NO